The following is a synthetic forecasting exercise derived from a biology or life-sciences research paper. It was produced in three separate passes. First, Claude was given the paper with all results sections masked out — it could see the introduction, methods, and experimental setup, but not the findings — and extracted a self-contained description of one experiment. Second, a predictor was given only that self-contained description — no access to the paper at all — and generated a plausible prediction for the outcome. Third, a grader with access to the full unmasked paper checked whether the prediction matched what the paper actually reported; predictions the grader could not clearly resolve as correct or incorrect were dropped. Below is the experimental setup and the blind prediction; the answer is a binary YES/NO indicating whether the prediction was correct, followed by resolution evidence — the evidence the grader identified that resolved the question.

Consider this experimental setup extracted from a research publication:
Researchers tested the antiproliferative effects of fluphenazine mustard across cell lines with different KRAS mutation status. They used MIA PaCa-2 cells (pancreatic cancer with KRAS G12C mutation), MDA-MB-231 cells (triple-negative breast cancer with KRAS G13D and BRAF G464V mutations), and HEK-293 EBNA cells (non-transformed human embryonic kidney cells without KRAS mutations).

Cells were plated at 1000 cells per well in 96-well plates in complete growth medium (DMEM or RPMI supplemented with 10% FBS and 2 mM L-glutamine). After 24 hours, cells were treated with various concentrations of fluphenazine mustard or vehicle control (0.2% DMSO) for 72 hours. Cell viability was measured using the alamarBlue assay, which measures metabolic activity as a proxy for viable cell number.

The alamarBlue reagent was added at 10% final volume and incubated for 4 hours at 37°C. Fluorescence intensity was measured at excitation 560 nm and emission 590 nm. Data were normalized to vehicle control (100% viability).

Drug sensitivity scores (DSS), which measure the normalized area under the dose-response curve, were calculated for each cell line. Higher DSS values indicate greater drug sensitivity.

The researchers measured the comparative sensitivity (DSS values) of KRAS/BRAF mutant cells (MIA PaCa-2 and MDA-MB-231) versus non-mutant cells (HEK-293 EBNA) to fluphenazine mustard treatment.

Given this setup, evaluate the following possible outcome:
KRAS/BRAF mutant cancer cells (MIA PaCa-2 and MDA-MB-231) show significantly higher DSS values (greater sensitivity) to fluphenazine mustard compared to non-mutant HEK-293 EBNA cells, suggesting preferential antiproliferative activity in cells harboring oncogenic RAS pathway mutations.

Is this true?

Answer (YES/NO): YES